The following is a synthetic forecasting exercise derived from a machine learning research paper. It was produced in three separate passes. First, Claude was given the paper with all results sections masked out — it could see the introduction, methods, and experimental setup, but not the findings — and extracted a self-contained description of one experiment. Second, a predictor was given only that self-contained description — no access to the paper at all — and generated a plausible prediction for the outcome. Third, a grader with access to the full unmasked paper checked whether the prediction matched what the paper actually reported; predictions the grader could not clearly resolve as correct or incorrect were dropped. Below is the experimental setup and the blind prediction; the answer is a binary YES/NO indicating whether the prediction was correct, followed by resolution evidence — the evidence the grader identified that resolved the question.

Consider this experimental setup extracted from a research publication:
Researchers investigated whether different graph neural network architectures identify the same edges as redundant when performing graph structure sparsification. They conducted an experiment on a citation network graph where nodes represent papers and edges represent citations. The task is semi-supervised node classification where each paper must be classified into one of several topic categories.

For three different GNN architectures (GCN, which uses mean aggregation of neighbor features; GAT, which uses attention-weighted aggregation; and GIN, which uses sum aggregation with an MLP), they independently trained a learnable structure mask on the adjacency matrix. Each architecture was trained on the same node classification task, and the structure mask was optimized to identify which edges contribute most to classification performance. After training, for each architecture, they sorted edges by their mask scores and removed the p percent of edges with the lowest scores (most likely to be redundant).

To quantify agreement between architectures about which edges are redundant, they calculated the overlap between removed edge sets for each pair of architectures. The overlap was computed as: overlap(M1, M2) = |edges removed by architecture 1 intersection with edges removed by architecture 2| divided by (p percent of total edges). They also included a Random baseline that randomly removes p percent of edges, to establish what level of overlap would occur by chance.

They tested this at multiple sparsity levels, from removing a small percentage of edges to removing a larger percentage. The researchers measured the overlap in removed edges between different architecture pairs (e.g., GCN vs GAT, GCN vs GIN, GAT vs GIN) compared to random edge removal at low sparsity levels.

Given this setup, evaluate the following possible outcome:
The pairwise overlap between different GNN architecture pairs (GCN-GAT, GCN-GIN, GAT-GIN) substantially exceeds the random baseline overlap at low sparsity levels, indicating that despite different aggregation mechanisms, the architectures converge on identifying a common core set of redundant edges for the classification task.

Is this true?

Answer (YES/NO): NO